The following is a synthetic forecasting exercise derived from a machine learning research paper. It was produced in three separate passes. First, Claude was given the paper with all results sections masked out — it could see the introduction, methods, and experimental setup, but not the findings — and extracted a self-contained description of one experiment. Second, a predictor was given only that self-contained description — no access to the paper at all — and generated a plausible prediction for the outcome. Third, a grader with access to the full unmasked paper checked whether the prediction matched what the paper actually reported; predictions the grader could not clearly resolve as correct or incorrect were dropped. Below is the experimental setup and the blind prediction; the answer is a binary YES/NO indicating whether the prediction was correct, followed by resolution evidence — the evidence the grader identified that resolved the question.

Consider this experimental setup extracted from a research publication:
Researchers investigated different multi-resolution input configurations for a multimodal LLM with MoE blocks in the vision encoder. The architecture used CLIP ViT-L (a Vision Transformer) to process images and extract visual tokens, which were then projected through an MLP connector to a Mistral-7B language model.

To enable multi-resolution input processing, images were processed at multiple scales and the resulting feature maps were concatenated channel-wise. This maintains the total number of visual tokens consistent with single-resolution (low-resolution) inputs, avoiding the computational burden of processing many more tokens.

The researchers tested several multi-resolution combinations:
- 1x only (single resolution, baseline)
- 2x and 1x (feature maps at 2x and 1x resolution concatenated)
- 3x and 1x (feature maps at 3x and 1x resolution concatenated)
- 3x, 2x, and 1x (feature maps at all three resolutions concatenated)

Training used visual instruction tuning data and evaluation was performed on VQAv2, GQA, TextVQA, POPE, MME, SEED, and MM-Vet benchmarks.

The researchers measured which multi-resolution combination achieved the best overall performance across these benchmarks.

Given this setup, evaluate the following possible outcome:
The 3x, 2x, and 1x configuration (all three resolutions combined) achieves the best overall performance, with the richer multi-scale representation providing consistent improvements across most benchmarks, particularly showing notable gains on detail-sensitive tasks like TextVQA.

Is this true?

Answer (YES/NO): NO